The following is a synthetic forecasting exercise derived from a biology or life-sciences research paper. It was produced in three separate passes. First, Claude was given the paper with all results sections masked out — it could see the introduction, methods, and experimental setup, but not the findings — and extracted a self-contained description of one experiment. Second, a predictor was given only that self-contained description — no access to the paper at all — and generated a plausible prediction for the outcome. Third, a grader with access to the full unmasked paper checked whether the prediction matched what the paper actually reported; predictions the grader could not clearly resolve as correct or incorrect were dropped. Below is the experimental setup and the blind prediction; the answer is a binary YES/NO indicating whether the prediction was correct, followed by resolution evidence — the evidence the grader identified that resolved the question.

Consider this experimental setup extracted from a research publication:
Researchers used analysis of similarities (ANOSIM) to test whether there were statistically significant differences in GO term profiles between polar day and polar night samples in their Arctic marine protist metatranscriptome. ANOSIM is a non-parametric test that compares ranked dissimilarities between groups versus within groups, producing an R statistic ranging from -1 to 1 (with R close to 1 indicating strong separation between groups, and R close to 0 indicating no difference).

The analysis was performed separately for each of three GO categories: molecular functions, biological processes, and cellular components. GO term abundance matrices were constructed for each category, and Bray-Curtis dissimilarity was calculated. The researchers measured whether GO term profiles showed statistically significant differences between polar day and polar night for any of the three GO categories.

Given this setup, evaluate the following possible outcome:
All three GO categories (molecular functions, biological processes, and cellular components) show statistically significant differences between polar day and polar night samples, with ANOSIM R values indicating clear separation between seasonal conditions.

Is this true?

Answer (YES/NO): YES